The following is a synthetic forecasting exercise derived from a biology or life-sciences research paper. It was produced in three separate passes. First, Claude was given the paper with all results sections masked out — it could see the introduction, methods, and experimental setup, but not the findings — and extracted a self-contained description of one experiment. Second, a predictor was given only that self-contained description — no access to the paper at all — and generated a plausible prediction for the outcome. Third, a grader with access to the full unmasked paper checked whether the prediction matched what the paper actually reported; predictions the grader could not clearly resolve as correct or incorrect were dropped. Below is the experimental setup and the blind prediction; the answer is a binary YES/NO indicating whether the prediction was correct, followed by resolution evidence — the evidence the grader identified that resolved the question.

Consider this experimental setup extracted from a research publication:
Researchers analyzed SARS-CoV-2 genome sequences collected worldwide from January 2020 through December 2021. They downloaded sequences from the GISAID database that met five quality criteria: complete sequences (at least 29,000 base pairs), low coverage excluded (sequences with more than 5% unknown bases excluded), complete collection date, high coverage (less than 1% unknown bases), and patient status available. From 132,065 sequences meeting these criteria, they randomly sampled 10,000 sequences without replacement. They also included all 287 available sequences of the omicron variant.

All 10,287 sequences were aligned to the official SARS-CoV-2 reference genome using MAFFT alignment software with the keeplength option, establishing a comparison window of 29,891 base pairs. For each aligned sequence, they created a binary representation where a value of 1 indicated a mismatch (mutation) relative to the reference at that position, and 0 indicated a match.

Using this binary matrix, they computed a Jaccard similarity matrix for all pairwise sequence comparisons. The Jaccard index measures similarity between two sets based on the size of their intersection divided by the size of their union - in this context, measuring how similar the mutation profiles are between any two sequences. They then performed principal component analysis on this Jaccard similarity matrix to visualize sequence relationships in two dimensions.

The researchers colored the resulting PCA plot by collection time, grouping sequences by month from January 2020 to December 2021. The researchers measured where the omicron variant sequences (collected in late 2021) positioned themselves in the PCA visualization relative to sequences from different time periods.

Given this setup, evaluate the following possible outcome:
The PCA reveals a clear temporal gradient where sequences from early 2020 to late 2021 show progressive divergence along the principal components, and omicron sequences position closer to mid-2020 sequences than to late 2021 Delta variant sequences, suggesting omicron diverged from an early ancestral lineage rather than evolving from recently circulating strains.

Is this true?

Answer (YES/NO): NO